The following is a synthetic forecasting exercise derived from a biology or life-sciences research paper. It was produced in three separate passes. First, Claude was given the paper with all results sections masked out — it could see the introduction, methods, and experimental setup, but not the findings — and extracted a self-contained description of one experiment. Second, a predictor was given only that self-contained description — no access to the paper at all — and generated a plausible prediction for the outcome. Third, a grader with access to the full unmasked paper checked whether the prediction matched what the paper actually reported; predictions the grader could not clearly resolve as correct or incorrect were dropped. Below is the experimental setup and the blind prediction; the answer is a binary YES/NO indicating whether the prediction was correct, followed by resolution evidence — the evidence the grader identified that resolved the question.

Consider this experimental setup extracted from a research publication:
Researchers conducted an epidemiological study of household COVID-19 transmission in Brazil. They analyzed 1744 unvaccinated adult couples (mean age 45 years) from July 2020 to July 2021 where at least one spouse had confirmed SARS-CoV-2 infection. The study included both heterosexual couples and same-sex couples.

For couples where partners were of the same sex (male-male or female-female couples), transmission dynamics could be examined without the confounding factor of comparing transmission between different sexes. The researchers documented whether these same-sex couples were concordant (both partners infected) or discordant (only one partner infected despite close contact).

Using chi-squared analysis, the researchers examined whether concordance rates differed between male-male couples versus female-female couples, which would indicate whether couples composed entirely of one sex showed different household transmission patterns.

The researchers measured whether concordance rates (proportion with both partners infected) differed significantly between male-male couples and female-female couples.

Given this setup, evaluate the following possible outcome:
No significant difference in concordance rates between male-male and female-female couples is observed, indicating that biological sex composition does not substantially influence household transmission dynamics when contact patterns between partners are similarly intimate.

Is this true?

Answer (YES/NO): NO